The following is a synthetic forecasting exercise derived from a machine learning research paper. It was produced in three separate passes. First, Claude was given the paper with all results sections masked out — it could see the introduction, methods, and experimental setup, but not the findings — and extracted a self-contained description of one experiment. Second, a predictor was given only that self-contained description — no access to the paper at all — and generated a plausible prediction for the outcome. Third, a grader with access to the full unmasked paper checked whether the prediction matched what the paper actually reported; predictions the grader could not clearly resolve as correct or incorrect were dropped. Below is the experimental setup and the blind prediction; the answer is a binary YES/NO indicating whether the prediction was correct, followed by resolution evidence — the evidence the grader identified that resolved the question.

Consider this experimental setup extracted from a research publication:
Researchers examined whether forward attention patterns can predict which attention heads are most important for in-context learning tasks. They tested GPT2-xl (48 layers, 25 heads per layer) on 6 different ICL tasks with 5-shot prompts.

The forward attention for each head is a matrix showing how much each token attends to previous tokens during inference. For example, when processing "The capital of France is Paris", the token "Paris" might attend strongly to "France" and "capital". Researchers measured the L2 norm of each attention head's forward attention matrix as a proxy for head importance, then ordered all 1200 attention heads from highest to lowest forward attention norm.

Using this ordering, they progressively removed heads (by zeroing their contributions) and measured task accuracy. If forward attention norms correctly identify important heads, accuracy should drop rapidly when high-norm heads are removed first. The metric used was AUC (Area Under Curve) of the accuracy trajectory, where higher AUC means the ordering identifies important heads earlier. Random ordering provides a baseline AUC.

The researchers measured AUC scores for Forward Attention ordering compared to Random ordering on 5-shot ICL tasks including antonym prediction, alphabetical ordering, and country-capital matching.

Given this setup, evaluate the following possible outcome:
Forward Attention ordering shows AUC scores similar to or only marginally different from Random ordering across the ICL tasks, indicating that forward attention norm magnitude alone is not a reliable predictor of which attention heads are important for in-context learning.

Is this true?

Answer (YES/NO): NO